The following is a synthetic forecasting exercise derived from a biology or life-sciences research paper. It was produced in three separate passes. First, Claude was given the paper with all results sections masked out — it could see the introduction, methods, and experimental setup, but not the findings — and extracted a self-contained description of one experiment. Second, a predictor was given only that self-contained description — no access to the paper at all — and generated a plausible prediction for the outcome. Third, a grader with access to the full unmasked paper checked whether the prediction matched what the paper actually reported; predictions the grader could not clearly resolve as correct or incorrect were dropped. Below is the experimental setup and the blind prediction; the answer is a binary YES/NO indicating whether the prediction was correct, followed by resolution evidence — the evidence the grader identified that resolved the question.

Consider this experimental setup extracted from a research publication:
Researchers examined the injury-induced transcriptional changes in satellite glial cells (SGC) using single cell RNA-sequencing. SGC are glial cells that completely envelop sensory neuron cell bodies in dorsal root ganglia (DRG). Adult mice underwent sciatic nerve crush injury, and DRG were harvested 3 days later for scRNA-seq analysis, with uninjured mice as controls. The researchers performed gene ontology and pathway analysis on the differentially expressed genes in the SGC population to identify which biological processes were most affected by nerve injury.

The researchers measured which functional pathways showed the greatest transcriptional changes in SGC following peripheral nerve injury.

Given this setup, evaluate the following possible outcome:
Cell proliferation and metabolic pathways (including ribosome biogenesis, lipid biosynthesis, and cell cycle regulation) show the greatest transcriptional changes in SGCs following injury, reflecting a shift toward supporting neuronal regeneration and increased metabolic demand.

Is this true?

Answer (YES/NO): NO